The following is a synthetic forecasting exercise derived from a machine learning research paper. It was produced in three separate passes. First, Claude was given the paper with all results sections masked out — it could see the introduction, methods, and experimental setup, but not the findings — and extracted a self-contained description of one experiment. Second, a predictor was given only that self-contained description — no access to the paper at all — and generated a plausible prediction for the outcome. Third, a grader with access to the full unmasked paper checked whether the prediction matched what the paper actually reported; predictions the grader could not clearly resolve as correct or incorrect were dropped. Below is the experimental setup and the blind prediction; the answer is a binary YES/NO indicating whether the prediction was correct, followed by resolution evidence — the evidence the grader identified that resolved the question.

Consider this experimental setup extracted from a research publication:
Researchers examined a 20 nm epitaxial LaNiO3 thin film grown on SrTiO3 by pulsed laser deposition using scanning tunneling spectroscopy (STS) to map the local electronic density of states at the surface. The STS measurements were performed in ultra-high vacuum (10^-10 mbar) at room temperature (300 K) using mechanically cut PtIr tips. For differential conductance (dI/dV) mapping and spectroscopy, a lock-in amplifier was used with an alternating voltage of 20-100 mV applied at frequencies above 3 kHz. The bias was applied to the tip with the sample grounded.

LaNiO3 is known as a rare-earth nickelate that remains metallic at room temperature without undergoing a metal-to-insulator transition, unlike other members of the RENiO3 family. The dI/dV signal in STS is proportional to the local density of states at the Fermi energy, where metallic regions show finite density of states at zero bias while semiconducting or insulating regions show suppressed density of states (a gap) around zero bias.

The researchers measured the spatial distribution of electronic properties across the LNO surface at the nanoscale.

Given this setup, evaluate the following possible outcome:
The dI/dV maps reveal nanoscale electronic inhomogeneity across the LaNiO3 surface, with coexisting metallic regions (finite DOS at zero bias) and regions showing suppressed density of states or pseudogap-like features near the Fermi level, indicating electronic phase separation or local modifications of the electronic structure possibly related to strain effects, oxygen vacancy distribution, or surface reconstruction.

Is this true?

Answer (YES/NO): YES